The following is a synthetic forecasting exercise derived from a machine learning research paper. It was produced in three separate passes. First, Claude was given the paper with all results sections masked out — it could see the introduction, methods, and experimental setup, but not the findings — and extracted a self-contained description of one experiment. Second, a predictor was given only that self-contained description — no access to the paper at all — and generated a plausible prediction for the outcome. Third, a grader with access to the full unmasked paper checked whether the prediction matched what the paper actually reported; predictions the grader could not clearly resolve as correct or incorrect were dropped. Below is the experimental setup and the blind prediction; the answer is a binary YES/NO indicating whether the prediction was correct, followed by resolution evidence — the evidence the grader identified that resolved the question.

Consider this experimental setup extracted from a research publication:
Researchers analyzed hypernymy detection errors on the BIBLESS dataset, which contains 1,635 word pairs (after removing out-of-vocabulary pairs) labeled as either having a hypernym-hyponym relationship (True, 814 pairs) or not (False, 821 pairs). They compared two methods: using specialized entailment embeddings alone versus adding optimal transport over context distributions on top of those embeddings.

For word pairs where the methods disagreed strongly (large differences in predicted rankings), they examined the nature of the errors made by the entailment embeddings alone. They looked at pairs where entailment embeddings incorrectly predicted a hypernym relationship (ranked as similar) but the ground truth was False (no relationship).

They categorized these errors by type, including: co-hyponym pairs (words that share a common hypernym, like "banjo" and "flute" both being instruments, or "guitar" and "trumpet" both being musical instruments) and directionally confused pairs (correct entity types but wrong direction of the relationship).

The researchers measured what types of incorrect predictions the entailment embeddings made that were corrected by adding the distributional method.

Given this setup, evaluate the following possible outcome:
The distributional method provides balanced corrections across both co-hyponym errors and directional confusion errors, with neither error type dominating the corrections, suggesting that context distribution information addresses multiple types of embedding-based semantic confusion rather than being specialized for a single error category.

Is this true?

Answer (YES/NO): NO